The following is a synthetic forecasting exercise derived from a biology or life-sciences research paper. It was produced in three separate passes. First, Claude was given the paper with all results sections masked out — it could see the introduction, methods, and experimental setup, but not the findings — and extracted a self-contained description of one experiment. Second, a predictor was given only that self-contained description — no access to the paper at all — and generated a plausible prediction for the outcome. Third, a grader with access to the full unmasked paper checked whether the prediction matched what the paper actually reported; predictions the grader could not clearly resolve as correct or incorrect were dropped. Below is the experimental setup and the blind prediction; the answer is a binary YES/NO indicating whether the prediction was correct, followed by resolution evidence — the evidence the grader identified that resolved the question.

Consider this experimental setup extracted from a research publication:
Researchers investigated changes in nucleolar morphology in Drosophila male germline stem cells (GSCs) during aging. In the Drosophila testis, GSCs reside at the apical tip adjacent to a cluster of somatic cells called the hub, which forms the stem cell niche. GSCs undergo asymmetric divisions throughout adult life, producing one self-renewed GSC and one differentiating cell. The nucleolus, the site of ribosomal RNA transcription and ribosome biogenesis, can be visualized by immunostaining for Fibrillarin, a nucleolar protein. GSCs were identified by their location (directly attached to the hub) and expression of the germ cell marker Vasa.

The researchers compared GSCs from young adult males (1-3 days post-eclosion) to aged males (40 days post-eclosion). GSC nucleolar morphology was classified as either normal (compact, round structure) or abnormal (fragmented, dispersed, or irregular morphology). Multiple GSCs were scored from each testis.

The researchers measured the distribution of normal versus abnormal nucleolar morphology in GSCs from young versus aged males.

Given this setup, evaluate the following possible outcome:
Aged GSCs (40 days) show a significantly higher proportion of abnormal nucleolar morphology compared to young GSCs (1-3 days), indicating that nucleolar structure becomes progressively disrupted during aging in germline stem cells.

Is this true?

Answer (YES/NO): YES